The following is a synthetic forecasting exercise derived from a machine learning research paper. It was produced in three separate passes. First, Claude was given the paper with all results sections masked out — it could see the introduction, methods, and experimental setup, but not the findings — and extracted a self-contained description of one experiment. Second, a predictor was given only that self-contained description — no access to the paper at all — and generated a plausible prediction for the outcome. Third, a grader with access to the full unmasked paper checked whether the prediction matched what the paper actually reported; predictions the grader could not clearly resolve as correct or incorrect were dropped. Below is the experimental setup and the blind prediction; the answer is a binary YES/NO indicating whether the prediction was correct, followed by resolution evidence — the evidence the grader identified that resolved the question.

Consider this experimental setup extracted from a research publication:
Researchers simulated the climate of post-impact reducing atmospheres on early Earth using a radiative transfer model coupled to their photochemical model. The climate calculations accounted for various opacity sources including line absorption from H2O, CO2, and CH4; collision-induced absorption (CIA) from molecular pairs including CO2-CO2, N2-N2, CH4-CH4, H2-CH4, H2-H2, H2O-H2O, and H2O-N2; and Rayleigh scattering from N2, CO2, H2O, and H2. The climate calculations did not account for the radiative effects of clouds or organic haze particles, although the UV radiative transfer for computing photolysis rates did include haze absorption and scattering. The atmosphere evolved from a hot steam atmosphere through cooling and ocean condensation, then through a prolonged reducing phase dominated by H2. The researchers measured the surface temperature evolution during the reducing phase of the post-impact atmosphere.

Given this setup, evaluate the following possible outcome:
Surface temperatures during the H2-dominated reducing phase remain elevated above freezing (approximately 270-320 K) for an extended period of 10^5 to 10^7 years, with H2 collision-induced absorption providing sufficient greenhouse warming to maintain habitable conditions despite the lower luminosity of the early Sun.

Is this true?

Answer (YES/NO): NO